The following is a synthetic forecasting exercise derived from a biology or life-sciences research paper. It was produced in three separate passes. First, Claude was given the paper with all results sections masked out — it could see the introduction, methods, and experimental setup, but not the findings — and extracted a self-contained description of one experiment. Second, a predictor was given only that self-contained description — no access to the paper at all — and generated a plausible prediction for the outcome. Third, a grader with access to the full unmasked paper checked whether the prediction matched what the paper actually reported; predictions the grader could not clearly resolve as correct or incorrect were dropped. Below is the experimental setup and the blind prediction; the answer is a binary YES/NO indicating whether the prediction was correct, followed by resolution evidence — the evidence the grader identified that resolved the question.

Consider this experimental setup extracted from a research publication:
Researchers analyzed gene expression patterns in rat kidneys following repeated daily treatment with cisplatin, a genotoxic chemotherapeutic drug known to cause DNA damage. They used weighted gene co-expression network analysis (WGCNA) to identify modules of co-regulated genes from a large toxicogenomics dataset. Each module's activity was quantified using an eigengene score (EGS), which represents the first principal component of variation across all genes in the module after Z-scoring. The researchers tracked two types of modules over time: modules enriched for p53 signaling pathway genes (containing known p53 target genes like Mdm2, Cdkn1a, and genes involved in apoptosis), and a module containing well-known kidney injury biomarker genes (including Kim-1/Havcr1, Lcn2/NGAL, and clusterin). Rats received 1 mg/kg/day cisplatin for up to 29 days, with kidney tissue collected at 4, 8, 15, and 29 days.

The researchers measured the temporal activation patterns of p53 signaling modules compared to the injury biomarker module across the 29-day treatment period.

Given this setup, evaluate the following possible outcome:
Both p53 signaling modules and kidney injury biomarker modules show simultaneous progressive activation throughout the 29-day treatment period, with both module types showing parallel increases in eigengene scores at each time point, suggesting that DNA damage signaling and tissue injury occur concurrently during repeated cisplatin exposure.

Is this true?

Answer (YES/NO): NO